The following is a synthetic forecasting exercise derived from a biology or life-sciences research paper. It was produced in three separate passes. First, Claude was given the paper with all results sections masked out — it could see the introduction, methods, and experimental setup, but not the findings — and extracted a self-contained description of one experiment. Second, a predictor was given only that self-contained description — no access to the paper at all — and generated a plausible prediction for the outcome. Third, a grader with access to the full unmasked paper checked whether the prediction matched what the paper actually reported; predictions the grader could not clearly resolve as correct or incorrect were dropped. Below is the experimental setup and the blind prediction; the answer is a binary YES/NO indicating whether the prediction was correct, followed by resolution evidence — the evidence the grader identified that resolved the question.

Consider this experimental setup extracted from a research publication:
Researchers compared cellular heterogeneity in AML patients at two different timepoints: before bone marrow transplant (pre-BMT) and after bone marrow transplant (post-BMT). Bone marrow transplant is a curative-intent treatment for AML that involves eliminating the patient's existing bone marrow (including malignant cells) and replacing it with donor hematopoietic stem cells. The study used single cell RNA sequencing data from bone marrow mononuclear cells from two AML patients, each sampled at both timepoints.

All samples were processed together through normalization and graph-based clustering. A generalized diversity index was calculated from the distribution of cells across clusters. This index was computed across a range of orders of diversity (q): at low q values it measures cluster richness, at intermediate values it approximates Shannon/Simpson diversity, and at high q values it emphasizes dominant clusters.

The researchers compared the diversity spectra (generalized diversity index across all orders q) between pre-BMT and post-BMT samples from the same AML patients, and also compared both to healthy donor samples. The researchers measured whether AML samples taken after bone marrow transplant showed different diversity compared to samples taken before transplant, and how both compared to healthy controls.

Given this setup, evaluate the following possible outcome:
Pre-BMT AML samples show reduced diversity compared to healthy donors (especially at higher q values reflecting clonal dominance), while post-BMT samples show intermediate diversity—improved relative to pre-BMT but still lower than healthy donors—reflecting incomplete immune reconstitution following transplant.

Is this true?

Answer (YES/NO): NO